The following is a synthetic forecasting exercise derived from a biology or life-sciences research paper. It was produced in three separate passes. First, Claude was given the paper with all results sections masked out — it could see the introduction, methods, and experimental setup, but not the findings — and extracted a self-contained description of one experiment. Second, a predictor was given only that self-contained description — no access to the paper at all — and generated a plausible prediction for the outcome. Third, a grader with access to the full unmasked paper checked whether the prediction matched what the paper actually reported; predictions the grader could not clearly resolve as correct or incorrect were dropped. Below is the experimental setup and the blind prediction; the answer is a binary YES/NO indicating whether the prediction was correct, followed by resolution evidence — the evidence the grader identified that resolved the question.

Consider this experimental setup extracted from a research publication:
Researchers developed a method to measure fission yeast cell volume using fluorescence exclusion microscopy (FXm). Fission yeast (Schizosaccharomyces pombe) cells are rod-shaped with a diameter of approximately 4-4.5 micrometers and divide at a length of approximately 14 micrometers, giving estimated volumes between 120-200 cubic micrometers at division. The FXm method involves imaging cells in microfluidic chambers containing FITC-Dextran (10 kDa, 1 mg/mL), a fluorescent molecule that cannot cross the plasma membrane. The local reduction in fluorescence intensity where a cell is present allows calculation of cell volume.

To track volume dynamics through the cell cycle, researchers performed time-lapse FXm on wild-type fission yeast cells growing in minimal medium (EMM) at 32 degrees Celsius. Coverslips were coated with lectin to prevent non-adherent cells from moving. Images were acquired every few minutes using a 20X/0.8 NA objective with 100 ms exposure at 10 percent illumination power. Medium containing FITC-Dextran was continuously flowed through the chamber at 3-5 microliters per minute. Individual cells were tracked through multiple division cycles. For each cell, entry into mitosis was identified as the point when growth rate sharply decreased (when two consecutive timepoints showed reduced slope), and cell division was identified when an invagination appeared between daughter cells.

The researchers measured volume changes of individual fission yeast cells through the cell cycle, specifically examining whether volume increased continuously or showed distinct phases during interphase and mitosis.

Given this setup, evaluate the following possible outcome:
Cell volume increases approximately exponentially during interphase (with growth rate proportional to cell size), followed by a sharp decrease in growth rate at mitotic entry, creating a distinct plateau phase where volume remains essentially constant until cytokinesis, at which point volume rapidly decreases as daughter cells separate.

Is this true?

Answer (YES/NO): NO